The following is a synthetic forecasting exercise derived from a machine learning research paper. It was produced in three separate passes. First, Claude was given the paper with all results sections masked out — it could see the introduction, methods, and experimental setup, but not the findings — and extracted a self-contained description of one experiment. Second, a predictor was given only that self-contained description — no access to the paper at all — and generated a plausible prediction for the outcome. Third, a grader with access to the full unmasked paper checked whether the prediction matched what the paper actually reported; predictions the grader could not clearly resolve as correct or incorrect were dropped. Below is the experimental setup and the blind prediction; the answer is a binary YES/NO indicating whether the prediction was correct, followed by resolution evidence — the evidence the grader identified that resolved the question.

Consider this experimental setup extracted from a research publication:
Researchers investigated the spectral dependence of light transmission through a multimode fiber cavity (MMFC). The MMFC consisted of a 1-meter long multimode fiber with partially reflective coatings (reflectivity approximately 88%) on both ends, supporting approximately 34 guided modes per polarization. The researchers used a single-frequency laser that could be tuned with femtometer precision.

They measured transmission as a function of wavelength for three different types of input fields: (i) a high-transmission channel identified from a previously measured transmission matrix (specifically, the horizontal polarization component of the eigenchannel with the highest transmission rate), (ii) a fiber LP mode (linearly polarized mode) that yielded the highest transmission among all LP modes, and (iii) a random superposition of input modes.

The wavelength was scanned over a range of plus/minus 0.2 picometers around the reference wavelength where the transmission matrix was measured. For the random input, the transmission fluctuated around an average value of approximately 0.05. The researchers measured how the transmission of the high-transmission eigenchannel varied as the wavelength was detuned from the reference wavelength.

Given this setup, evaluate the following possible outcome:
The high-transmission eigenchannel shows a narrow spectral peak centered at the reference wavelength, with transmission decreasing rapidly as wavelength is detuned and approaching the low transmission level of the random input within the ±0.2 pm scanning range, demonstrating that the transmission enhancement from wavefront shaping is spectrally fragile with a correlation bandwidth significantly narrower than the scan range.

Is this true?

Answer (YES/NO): YES